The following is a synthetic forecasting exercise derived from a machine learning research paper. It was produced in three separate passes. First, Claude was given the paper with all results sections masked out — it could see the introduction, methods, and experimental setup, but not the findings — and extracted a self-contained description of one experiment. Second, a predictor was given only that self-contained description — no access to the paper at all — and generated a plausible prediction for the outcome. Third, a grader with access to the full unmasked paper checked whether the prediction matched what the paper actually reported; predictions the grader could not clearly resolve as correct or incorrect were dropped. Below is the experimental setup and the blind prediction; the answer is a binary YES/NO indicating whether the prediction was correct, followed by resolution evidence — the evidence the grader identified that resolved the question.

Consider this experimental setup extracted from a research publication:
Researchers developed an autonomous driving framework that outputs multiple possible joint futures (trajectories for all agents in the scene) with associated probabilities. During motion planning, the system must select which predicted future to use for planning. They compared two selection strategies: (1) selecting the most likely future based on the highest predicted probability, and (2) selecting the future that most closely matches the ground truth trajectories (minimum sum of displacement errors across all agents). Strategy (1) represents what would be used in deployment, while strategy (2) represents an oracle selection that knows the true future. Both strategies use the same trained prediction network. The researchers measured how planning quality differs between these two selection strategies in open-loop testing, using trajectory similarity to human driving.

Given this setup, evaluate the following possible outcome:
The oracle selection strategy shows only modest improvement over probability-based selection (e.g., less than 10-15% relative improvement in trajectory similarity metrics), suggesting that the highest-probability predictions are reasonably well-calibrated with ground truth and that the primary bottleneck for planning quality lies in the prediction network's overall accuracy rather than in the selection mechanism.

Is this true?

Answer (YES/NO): YES